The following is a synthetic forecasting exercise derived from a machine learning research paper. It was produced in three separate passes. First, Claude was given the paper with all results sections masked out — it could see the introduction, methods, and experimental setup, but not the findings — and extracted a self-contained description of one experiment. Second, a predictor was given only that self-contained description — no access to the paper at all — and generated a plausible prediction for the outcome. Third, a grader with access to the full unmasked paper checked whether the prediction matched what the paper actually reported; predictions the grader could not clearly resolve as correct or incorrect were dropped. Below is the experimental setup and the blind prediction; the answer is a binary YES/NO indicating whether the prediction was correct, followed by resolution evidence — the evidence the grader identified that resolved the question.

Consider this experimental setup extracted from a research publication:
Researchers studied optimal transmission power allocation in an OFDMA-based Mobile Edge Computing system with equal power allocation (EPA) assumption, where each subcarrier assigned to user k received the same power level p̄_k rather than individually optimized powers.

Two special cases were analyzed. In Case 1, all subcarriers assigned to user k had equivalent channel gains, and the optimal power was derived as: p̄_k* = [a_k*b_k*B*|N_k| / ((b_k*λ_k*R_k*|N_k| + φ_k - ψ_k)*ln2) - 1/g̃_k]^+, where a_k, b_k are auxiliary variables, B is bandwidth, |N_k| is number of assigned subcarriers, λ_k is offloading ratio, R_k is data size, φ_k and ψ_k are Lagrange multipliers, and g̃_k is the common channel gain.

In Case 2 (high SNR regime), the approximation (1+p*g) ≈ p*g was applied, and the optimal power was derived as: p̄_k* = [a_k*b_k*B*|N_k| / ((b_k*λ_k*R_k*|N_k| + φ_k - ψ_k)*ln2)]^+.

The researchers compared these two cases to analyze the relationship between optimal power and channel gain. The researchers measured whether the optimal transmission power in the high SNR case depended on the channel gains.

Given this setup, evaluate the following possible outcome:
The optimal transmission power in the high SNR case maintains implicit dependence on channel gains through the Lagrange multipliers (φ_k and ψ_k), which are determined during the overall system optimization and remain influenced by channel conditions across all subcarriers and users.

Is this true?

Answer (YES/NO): NO